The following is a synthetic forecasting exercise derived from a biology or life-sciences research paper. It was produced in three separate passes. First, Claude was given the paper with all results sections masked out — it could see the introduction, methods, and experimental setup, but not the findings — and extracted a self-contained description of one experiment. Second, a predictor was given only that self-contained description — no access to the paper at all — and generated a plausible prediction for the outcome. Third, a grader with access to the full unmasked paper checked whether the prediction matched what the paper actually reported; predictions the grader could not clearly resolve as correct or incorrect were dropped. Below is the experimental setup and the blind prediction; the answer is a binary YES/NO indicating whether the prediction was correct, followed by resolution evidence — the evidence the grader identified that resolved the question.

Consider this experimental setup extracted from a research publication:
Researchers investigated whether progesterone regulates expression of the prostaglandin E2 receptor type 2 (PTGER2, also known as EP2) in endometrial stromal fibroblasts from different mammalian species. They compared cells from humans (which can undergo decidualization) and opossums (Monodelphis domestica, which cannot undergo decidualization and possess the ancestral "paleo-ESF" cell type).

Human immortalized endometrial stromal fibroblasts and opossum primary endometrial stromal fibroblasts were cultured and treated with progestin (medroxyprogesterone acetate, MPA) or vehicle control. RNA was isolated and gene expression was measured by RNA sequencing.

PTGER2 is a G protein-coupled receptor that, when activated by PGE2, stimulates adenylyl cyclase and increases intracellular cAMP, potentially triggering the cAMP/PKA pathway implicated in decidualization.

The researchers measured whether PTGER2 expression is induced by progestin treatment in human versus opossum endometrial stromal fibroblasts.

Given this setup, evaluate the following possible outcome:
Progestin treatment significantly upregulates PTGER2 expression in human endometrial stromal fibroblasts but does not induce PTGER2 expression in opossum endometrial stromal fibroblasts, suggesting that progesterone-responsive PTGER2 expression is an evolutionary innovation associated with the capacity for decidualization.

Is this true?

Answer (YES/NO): YES